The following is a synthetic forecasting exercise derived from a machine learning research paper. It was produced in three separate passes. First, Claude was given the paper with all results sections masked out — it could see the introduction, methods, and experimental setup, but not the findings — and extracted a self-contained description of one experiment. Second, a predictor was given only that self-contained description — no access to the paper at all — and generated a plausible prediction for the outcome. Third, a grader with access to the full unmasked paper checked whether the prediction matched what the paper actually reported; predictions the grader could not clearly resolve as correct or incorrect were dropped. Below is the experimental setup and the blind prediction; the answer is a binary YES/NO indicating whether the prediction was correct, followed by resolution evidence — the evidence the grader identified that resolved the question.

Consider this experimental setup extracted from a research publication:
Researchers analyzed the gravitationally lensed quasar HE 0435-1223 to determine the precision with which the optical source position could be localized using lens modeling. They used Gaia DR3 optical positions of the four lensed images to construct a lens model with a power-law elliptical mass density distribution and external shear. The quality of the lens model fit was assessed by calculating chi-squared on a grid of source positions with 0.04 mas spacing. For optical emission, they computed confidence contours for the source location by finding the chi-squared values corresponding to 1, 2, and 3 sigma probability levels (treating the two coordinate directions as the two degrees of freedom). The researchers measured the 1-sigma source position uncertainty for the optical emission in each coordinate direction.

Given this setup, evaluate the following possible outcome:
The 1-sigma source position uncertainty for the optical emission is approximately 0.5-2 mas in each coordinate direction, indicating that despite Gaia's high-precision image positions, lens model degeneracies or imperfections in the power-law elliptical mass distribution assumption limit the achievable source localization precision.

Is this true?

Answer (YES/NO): NO